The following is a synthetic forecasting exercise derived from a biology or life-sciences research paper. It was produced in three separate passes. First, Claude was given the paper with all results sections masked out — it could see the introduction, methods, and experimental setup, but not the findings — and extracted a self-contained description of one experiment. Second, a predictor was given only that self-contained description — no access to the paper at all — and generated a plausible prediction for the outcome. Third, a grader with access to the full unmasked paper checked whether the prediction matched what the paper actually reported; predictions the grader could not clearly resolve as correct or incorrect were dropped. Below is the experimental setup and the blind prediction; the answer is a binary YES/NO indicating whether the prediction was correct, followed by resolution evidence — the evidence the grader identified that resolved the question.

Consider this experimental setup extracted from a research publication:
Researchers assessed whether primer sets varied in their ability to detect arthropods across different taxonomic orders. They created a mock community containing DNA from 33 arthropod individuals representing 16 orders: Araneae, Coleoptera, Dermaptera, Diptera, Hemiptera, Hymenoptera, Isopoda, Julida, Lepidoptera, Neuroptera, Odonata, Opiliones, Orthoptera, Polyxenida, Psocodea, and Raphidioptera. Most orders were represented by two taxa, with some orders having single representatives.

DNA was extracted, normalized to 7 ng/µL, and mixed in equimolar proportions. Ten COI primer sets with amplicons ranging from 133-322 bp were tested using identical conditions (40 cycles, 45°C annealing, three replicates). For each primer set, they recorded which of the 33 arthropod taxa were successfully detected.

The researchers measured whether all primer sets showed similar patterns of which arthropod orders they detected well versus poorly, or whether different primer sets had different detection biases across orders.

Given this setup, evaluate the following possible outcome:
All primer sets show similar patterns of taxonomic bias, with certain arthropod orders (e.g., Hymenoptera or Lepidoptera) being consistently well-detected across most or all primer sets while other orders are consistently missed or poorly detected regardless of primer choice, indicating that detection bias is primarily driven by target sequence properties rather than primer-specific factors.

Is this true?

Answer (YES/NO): NO